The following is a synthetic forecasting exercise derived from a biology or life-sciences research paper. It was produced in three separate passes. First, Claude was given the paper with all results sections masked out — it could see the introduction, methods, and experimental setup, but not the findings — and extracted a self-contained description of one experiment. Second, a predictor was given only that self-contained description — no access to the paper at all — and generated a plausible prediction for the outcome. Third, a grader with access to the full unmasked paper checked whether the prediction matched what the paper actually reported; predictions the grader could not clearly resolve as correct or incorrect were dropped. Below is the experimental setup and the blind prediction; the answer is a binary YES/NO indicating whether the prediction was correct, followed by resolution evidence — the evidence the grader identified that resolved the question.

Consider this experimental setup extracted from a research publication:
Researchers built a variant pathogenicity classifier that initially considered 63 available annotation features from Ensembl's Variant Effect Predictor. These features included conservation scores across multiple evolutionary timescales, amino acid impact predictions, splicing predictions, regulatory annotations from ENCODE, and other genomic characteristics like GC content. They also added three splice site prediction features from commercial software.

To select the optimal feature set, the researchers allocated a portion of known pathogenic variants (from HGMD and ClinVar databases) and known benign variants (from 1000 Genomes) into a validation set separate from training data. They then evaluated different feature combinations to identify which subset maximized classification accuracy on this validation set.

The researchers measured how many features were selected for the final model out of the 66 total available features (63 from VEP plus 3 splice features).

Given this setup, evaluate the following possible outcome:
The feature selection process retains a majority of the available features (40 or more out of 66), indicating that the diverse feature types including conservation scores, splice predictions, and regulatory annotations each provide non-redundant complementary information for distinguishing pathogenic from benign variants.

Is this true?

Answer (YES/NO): NO